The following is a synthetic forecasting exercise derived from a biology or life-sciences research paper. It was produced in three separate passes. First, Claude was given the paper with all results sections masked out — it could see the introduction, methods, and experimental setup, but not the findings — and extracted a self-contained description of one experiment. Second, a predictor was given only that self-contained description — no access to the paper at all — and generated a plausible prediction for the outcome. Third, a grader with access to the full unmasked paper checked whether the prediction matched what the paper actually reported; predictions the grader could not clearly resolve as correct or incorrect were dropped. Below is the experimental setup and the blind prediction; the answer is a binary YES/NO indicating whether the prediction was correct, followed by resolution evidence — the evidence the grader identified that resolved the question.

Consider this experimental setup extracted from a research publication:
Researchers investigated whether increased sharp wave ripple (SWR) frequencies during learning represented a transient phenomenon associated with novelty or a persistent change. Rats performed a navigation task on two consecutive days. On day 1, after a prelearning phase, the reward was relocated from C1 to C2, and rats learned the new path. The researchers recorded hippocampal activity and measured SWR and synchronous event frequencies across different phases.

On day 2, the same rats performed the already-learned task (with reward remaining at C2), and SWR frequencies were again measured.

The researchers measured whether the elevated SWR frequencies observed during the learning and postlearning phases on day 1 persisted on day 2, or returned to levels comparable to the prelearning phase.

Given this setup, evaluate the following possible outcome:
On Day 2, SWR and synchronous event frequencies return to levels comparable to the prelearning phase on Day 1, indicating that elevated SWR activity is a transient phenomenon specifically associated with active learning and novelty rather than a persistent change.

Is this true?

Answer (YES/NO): YES